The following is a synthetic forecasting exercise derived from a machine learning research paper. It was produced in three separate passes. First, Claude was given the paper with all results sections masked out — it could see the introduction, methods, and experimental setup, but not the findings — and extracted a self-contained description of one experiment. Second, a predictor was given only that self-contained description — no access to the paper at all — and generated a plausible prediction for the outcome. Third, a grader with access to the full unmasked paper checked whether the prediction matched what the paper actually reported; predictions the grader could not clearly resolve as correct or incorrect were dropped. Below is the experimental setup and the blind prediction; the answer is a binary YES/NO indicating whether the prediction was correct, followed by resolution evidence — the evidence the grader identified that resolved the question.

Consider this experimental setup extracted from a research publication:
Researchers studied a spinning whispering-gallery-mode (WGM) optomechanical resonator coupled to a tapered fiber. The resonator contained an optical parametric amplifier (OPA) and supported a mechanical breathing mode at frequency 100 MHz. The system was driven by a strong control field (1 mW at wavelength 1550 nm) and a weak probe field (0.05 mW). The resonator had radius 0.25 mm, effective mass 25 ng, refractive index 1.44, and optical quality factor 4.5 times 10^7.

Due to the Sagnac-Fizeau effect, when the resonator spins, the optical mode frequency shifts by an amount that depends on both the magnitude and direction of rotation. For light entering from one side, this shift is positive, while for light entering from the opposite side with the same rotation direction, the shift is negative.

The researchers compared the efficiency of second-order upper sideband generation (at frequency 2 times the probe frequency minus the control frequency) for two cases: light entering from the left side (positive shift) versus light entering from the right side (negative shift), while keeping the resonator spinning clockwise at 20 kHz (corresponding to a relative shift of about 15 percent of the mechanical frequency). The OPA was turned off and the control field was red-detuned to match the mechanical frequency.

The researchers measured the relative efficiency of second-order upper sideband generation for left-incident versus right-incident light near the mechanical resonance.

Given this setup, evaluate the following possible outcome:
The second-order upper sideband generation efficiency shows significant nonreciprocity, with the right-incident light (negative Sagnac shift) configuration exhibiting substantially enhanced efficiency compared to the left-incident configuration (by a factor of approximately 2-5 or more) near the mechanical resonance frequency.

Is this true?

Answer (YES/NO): NO